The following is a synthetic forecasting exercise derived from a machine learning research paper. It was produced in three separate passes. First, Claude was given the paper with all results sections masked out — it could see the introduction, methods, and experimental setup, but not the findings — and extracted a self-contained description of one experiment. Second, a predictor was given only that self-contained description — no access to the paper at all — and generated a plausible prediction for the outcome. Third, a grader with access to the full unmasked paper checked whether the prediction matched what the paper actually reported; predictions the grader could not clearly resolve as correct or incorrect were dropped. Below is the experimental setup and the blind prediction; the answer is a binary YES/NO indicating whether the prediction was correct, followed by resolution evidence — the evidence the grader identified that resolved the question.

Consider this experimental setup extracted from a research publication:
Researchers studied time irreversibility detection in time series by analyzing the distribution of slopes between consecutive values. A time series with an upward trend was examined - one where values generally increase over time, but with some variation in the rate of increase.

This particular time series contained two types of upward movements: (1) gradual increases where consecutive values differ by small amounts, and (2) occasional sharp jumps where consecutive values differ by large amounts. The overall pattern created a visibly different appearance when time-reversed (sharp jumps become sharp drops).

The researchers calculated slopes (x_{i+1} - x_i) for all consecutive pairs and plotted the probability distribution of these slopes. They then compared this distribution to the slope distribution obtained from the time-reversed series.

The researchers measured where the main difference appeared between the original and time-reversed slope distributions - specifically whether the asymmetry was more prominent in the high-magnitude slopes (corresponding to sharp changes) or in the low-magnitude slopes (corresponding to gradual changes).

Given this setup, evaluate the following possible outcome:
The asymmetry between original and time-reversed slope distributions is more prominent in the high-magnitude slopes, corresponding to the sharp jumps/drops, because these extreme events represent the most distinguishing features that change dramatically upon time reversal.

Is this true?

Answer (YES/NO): YES